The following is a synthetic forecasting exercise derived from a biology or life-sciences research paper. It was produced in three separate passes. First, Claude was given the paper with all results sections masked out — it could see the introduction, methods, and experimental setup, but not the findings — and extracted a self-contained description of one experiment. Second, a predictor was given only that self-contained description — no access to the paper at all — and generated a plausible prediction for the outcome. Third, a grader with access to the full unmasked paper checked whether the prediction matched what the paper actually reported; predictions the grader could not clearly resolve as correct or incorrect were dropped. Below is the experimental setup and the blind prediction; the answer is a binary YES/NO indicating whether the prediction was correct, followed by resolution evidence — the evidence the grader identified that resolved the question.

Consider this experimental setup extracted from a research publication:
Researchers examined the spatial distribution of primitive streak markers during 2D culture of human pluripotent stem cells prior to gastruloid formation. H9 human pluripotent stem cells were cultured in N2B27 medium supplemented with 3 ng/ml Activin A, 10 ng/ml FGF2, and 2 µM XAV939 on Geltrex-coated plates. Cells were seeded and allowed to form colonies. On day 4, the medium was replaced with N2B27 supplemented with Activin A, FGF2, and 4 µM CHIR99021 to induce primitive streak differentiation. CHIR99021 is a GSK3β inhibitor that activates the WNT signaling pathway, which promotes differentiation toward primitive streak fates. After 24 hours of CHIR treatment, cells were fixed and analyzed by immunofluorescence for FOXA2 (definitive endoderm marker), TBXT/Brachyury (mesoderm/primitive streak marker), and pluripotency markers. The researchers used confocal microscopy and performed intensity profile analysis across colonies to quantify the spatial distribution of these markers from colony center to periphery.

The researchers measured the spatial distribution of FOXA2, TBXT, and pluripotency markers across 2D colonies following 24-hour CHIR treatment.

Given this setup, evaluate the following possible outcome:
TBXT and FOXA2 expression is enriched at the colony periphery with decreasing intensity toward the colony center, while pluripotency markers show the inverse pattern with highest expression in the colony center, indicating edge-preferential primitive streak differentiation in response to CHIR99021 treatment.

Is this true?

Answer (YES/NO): NO